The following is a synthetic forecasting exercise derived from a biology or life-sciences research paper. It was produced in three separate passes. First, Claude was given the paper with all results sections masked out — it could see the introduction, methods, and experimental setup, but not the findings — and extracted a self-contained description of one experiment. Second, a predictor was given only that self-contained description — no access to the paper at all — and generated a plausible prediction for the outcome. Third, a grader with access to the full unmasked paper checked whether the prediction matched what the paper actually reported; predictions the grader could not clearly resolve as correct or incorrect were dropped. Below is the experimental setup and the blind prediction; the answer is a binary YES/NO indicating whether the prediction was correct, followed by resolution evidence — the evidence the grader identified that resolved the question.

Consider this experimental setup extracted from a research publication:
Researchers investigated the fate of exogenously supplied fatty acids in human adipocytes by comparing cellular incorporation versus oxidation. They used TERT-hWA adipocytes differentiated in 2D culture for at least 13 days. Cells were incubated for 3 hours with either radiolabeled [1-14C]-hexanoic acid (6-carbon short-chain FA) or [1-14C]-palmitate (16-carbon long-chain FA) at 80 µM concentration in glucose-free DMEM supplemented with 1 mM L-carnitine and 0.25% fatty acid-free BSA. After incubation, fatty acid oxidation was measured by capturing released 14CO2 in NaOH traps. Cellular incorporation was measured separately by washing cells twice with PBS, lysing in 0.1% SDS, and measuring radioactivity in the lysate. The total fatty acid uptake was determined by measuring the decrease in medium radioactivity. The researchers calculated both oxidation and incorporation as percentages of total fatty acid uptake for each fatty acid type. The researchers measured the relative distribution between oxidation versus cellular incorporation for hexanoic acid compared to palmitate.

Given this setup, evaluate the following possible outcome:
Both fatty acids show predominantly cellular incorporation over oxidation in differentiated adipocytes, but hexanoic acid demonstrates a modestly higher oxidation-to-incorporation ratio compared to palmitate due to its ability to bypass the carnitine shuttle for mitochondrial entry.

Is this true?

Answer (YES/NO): NO